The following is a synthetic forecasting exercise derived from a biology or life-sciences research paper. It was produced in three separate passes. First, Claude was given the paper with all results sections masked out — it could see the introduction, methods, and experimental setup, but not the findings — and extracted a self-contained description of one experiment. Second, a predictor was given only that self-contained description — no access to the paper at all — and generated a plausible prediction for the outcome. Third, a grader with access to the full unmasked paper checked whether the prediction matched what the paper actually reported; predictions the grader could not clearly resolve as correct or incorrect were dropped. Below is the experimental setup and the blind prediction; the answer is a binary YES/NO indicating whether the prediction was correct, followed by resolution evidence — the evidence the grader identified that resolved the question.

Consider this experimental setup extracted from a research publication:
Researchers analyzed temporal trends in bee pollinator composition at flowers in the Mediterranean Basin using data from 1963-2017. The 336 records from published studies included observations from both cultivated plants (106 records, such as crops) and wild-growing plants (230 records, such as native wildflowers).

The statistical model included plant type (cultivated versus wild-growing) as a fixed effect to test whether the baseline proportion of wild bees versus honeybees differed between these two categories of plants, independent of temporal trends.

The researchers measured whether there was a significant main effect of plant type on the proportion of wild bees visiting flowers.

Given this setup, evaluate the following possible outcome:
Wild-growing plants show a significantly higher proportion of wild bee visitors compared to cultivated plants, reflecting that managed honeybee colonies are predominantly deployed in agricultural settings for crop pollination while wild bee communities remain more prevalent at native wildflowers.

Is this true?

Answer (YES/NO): NO